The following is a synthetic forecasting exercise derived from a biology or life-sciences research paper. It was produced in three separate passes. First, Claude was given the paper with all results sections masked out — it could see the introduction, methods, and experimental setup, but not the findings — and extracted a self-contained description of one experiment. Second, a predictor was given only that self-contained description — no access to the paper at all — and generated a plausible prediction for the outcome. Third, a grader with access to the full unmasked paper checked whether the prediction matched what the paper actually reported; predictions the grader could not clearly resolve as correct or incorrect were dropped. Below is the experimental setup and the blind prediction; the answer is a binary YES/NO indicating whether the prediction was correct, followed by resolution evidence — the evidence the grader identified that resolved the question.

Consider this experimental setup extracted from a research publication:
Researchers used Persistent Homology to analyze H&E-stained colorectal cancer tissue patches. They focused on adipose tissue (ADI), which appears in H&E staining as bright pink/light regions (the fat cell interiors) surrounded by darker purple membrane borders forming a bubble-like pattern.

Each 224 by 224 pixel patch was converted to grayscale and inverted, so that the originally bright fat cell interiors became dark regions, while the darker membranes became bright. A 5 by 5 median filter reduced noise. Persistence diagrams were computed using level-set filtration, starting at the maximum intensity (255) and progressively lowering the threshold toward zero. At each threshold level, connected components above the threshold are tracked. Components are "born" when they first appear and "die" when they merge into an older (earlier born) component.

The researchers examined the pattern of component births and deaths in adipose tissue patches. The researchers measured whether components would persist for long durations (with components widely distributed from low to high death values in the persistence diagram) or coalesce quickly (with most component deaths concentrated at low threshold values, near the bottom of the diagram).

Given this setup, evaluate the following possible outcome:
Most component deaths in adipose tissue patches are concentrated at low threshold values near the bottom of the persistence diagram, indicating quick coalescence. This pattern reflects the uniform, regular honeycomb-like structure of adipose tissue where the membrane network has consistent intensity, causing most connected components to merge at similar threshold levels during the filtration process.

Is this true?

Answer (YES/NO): YES